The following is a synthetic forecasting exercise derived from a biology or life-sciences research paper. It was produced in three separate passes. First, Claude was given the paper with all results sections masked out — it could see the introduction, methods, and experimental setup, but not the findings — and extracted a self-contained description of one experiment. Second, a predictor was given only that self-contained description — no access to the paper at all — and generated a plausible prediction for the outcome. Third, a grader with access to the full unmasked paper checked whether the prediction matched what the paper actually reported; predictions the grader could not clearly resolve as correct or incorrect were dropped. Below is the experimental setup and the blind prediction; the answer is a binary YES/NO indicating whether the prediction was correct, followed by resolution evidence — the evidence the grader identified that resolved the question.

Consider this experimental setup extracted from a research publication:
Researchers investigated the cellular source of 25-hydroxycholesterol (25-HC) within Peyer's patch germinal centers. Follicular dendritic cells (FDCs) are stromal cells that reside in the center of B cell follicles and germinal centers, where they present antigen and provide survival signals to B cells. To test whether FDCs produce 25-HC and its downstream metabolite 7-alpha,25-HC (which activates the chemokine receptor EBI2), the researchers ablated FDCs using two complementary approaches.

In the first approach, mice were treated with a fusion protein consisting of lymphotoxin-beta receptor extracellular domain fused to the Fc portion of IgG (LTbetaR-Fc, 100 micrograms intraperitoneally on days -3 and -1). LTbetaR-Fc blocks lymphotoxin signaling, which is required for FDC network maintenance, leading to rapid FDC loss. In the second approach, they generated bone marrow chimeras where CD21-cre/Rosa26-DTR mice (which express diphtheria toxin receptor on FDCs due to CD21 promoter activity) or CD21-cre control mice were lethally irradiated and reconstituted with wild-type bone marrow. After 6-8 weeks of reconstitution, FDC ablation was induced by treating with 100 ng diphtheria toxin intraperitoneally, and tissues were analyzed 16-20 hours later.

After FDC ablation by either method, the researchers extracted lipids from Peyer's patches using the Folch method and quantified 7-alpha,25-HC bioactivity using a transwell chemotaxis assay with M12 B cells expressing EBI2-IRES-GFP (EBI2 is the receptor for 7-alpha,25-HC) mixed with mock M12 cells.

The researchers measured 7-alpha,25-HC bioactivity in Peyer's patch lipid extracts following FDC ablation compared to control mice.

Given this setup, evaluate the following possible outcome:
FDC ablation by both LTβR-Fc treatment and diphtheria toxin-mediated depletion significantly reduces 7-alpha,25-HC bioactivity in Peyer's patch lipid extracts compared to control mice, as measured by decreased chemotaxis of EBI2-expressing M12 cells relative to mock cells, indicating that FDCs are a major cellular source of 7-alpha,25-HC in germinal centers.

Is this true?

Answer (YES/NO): NO